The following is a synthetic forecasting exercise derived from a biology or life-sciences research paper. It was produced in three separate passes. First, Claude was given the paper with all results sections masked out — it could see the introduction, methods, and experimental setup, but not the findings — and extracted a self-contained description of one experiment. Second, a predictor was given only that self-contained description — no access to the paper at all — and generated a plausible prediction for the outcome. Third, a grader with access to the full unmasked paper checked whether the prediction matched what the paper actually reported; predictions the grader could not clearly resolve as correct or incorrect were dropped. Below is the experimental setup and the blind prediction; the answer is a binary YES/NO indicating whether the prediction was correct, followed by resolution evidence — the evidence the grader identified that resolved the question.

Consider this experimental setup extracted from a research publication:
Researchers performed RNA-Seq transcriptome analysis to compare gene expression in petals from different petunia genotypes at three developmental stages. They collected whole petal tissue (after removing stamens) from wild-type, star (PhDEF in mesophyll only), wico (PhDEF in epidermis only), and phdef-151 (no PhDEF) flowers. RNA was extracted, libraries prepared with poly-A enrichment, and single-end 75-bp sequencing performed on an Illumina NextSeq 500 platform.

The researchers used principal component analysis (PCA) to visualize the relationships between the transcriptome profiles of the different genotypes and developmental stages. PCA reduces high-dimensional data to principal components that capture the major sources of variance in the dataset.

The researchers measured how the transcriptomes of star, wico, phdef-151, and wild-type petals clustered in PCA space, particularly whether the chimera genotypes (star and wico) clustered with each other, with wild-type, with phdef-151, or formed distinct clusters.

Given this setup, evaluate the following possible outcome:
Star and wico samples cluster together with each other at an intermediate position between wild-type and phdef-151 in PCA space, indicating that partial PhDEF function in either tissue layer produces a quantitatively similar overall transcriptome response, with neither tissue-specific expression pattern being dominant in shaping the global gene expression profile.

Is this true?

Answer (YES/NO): NO